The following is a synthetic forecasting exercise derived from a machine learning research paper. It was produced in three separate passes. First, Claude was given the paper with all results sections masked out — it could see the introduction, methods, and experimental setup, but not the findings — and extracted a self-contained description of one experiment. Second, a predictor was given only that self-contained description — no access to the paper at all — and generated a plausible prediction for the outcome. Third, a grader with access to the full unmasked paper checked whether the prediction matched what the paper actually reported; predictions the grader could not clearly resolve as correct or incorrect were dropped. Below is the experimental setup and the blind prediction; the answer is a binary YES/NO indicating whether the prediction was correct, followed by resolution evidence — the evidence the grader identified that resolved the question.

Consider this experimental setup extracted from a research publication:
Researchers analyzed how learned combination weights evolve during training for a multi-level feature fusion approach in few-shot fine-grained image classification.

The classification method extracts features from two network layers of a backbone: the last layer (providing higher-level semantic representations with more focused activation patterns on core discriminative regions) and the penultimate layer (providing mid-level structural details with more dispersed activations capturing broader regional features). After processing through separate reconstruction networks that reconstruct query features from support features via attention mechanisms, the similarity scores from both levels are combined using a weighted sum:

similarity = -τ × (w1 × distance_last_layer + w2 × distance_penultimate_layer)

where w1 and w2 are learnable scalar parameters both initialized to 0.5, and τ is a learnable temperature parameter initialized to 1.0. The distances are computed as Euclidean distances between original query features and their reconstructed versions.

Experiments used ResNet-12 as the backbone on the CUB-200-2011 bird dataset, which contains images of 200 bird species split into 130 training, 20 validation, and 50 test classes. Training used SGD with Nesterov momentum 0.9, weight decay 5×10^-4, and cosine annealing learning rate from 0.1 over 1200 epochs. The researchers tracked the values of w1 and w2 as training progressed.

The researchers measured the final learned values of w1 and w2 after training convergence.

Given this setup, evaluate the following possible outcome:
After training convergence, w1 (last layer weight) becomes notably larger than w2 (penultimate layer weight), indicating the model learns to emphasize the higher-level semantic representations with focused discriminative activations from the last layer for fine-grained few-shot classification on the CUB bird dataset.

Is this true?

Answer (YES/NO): NO